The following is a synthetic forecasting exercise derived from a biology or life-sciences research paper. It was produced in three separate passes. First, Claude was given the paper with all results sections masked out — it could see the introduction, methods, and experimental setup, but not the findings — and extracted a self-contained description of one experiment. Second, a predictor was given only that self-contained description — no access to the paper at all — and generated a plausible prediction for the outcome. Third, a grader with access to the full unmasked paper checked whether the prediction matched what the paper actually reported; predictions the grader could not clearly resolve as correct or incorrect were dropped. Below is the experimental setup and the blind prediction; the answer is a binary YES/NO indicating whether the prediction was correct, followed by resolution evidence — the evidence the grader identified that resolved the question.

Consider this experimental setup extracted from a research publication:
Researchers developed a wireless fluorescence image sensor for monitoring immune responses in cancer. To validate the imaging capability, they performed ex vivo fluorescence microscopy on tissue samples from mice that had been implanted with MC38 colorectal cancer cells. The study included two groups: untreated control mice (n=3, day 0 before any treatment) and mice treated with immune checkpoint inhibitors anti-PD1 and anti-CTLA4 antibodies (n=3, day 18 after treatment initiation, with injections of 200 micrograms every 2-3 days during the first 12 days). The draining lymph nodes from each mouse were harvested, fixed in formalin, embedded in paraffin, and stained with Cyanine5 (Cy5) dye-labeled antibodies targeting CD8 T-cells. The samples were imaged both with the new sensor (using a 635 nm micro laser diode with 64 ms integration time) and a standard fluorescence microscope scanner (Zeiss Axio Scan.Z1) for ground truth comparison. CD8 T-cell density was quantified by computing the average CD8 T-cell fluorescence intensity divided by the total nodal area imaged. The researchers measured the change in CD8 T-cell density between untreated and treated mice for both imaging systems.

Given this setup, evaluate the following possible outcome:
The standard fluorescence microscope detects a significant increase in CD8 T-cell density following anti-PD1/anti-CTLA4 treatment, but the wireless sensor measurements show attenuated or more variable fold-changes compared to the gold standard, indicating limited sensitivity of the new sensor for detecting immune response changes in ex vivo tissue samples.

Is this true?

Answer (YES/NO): NO